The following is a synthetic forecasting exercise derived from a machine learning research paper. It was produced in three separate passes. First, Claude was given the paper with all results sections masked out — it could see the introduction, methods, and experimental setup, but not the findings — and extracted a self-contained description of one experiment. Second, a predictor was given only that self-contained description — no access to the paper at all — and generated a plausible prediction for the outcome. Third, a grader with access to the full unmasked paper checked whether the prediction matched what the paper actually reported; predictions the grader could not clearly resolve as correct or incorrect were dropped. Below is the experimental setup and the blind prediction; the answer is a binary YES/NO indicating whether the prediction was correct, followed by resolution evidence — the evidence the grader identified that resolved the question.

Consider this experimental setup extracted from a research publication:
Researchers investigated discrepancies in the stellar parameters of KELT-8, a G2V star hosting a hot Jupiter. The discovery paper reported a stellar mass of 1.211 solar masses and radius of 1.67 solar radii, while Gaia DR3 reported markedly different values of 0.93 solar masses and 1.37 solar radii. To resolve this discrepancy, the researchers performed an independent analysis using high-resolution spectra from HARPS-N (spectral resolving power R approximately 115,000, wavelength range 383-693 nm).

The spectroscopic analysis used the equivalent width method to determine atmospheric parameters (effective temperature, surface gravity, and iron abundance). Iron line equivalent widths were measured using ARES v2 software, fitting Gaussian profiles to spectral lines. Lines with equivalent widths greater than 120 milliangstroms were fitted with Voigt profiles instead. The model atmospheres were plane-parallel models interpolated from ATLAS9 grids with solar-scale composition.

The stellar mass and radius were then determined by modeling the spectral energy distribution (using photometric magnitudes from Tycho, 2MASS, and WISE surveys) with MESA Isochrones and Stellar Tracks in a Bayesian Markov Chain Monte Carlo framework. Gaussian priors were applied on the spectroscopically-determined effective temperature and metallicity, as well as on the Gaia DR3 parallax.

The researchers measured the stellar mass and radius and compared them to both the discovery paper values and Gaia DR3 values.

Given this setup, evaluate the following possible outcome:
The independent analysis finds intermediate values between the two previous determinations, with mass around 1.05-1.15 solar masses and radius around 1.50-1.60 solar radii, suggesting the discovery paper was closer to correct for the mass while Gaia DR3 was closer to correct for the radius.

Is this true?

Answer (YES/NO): NO